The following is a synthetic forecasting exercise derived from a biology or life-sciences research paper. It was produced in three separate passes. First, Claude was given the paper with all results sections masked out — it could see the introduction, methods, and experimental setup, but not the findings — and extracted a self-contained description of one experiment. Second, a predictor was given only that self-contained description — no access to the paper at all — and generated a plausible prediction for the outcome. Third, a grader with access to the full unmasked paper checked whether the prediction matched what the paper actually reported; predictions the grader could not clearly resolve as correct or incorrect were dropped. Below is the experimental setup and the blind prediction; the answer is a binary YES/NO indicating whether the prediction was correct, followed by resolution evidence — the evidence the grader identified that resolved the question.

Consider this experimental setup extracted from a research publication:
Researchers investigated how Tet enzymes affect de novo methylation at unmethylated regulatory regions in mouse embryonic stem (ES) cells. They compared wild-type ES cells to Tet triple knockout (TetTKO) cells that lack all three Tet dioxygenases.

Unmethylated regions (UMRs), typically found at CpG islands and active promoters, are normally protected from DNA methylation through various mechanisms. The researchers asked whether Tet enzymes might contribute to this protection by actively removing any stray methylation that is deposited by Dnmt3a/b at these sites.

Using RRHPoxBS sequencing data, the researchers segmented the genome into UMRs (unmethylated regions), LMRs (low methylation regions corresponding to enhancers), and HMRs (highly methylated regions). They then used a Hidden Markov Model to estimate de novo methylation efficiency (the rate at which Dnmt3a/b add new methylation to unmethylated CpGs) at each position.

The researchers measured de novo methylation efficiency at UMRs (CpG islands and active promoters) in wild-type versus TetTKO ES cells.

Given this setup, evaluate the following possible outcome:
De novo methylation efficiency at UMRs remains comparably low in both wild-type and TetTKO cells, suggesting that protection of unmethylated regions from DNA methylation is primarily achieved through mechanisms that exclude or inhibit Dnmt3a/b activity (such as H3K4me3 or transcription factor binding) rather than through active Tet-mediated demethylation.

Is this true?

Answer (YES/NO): NO